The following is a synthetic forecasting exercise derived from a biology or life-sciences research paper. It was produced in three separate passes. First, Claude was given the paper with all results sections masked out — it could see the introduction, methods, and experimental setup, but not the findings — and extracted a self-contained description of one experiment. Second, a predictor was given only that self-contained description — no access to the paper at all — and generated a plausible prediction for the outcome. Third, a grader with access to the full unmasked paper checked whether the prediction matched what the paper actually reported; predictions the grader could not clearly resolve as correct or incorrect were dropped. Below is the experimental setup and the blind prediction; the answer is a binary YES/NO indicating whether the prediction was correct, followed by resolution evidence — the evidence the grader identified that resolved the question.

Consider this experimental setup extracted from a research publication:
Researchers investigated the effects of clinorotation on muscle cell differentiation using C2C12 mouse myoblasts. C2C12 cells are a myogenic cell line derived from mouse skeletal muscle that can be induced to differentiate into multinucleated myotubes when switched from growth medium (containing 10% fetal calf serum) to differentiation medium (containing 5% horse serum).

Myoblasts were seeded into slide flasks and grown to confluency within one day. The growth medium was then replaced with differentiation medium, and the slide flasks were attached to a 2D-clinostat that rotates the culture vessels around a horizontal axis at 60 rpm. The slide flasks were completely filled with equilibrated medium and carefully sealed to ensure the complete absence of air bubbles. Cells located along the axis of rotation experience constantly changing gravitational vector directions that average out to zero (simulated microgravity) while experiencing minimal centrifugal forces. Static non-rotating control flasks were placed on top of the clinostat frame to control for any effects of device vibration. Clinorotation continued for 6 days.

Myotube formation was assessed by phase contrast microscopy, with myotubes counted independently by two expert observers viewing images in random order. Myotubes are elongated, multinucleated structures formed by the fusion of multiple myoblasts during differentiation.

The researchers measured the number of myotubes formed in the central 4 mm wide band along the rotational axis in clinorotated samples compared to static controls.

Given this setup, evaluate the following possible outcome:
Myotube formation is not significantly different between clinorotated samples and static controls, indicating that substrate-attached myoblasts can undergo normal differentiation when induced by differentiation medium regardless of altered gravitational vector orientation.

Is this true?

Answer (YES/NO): NO